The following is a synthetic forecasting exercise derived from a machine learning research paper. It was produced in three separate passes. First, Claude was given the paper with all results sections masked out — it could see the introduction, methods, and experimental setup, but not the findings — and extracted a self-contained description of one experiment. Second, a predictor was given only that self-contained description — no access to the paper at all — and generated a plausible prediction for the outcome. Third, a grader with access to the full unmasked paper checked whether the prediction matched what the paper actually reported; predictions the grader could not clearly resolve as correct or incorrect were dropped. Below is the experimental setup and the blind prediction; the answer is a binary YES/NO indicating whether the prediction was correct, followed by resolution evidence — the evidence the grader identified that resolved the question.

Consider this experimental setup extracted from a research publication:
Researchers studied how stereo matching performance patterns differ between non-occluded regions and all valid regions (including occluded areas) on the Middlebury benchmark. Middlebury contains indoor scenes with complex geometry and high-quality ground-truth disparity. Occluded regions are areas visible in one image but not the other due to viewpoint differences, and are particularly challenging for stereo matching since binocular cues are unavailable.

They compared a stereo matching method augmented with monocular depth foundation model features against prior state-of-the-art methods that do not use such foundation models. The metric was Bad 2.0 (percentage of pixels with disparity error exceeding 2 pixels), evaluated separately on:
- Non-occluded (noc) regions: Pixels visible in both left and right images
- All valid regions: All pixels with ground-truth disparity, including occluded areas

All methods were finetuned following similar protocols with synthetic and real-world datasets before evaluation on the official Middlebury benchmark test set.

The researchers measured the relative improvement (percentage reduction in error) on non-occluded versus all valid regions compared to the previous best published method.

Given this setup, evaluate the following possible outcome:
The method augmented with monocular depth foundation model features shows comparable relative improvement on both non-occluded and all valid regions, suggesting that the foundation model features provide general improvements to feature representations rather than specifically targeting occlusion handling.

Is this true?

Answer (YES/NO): NO